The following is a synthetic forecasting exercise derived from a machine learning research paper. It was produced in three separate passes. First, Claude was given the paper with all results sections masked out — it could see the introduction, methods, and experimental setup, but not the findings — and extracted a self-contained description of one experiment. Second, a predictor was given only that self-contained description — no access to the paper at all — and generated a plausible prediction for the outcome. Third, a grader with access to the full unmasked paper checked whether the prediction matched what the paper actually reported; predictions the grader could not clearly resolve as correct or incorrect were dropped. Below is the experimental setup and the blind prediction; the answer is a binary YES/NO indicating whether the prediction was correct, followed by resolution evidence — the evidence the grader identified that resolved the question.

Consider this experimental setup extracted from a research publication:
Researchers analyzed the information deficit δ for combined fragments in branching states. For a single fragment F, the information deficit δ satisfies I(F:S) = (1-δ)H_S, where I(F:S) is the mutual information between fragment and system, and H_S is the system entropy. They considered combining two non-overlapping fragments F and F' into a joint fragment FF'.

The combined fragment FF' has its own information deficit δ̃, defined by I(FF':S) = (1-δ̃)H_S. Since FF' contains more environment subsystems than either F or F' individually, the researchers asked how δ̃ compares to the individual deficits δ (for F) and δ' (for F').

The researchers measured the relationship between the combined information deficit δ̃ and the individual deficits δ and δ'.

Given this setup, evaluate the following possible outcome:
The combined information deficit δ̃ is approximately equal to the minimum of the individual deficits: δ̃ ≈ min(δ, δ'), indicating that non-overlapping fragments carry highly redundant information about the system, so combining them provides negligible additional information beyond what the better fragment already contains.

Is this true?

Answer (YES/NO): NO